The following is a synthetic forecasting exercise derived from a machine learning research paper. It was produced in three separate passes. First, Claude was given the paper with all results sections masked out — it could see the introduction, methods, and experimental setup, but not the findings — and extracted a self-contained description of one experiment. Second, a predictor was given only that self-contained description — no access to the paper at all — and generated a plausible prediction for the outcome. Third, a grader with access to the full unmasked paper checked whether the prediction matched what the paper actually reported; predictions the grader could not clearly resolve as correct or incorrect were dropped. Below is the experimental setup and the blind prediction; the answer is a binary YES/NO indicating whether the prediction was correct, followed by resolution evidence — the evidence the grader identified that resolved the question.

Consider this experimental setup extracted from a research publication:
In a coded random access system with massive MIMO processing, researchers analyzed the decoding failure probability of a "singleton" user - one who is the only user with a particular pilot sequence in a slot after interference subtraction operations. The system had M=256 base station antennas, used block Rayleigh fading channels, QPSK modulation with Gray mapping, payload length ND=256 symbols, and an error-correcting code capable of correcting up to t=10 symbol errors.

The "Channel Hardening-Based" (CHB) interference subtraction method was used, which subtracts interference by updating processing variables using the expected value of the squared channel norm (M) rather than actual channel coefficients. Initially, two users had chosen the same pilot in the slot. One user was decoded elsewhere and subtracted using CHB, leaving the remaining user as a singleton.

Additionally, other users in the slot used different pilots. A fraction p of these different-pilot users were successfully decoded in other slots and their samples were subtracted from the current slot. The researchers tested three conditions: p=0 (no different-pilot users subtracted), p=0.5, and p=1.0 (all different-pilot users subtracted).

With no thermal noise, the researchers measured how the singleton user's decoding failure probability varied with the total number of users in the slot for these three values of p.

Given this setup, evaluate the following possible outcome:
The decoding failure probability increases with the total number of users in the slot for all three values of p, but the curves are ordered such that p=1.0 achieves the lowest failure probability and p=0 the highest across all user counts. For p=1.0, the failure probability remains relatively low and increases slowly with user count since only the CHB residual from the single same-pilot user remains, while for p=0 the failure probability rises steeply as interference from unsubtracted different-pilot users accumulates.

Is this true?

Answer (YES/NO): NO